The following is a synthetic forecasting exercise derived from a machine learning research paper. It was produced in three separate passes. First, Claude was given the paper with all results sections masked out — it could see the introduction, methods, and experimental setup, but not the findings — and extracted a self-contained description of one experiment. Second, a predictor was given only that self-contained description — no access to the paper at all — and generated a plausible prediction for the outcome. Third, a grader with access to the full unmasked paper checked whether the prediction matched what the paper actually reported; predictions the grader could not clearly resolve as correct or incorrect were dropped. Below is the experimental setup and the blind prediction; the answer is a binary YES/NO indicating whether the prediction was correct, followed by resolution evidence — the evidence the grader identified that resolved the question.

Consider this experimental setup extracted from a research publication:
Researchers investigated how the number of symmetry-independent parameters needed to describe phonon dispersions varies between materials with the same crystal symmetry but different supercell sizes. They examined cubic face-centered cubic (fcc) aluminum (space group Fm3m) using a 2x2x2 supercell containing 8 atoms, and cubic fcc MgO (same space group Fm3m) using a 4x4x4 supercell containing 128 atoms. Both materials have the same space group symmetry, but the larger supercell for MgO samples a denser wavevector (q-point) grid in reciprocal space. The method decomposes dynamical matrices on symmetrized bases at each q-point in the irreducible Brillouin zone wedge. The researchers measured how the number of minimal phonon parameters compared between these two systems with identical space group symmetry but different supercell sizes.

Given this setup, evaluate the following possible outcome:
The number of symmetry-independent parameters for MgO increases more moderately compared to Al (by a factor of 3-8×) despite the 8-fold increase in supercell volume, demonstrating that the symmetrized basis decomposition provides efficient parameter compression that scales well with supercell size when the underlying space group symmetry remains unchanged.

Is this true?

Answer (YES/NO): NO